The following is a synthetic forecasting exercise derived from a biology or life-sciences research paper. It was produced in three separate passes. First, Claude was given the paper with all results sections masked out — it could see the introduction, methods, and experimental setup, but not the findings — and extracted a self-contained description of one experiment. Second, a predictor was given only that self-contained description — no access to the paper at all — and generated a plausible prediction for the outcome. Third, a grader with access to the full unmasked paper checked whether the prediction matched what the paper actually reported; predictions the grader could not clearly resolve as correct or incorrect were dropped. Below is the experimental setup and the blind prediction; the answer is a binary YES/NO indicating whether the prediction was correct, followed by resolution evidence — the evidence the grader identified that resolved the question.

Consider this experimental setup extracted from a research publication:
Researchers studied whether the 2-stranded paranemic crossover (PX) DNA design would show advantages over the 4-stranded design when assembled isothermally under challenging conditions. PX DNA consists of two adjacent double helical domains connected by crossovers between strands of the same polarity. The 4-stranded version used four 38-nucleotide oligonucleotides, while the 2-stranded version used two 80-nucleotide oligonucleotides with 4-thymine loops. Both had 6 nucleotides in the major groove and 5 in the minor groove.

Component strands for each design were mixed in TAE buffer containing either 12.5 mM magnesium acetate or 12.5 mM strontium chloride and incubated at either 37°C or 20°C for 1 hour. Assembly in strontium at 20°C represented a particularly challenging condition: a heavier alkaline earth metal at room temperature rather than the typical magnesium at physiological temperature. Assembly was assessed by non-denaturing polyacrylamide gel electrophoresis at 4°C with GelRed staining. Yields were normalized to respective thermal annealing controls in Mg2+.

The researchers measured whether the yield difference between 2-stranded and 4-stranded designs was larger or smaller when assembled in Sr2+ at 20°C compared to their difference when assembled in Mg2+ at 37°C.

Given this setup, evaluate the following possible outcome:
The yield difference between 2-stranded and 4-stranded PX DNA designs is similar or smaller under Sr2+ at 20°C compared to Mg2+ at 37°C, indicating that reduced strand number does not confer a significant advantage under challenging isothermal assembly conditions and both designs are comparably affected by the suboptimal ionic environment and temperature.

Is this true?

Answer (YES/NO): YES